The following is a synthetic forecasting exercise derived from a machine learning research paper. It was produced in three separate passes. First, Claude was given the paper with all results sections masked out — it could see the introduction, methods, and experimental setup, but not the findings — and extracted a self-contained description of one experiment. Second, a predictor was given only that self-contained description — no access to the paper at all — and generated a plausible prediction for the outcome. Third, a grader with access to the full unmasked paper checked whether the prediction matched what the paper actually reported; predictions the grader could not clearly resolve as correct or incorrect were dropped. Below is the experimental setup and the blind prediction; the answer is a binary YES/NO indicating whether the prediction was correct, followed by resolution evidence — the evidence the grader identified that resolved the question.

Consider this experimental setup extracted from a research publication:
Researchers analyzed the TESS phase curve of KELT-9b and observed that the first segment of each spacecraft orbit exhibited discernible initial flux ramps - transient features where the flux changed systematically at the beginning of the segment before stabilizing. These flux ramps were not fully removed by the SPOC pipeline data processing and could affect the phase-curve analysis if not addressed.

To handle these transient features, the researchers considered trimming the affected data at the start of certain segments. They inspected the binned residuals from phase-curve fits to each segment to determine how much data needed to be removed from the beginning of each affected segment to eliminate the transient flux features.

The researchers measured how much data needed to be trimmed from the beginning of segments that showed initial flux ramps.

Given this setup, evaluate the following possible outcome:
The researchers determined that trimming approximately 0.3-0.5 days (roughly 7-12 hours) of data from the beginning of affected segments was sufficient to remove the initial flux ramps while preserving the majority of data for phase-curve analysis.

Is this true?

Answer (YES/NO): NO